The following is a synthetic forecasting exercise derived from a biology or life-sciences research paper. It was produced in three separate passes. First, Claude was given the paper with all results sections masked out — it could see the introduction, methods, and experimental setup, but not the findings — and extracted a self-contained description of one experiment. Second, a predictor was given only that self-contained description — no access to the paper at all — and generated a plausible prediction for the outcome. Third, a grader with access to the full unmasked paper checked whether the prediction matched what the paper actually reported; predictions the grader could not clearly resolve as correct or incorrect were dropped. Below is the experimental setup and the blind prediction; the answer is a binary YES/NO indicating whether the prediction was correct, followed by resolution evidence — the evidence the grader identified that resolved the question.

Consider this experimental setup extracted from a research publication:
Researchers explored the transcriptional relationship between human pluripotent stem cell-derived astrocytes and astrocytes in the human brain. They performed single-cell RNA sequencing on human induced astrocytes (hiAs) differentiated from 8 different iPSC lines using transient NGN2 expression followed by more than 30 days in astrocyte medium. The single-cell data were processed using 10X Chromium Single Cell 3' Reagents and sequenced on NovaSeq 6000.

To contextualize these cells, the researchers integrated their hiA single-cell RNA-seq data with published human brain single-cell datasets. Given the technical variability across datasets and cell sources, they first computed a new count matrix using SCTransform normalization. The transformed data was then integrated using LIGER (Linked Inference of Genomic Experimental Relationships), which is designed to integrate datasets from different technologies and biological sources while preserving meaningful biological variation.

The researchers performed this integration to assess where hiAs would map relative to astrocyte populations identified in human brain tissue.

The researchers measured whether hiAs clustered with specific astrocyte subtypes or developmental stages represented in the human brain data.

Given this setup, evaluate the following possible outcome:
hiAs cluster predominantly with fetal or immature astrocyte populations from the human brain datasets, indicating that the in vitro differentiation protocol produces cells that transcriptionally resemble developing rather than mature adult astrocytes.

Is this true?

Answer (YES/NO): NO